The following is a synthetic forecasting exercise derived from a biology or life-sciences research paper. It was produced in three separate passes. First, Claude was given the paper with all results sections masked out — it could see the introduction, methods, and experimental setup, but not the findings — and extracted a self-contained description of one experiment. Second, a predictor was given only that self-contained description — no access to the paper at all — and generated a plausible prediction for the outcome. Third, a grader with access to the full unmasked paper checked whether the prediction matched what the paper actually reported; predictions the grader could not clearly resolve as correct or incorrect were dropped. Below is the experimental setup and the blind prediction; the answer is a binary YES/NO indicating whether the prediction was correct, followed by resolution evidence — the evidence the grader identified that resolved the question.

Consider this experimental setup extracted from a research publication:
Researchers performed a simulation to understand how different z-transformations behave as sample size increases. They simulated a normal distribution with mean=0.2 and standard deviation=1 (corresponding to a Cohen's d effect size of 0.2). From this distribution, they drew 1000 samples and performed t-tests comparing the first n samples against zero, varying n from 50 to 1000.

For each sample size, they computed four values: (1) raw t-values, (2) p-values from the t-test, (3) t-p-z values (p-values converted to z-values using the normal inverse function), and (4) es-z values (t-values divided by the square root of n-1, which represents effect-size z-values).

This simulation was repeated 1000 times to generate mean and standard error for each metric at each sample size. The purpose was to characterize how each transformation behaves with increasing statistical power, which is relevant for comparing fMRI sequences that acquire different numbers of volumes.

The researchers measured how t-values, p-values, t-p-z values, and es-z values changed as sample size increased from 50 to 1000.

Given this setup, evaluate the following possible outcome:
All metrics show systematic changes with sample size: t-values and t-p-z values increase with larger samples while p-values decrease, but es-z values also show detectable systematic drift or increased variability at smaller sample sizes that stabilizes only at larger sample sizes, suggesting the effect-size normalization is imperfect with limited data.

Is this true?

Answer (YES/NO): NO